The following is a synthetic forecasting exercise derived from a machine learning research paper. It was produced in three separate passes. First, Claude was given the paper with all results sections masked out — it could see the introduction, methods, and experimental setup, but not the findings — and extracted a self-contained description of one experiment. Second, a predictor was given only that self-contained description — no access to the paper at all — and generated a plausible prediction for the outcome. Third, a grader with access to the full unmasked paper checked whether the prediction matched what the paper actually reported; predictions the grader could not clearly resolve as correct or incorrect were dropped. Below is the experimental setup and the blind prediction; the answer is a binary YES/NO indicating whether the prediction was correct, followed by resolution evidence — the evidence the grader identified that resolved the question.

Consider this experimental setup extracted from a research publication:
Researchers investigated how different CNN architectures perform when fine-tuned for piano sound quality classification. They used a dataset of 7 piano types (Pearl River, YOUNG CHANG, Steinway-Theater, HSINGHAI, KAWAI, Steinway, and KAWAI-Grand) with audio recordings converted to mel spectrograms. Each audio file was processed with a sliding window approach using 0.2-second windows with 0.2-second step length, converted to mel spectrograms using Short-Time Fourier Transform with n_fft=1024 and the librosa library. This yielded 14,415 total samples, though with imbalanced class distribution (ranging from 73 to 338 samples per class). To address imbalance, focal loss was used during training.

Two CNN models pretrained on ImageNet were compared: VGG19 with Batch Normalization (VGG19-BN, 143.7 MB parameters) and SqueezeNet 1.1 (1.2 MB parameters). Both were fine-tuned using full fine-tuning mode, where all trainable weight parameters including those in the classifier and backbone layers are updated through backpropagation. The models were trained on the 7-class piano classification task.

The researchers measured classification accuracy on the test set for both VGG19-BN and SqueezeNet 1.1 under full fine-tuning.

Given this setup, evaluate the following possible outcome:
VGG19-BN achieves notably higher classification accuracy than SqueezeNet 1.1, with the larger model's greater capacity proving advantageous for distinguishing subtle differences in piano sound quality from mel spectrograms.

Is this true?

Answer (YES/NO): NO